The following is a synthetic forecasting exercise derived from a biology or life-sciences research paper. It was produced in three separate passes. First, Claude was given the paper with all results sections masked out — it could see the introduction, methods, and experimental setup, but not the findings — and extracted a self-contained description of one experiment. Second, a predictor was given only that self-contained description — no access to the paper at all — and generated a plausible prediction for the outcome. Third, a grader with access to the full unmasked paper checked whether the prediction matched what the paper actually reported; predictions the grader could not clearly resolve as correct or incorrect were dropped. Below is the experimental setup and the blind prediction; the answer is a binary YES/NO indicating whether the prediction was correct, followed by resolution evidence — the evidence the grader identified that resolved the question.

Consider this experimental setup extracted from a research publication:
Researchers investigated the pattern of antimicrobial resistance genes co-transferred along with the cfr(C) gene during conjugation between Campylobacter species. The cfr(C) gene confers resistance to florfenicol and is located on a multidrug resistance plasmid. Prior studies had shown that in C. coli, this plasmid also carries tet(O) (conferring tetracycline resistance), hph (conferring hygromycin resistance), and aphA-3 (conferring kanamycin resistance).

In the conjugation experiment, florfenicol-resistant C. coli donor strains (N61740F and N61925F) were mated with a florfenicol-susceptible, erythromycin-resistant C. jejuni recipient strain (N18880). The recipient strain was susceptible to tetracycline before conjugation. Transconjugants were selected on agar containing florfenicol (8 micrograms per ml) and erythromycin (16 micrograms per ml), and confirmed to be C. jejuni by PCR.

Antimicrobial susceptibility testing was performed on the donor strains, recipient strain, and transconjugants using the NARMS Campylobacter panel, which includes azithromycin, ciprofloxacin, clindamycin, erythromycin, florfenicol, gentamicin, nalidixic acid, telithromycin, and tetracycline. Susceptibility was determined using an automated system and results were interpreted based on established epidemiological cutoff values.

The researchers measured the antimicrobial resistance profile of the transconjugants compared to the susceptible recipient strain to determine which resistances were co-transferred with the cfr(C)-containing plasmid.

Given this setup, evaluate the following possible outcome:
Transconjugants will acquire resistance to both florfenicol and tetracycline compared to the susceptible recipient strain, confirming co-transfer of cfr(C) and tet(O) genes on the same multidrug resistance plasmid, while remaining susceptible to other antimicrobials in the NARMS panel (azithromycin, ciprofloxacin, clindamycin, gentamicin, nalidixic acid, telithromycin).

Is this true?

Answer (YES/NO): NO